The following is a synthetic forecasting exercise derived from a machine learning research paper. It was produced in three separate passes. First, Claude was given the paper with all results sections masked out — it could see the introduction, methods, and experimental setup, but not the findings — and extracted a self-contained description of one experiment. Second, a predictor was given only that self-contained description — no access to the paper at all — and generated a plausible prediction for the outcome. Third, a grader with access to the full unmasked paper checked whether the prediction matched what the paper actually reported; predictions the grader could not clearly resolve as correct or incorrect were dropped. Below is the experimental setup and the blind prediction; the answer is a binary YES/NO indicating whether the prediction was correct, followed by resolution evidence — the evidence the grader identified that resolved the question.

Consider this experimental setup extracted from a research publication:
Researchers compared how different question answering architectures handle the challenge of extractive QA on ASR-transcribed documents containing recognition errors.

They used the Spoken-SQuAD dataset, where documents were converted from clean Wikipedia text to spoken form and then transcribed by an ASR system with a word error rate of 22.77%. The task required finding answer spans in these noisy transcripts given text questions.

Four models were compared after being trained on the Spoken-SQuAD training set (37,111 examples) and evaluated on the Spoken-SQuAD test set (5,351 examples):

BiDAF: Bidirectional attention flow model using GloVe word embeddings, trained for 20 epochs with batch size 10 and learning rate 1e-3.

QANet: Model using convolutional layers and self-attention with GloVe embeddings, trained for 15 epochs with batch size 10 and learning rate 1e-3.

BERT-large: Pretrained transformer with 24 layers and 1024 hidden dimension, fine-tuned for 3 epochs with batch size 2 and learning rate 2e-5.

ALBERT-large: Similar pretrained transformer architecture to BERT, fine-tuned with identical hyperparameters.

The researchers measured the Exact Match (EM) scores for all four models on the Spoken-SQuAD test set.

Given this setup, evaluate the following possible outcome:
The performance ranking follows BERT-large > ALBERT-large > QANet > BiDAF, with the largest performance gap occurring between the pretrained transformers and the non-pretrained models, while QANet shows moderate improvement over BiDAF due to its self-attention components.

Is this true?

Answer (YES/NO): NO